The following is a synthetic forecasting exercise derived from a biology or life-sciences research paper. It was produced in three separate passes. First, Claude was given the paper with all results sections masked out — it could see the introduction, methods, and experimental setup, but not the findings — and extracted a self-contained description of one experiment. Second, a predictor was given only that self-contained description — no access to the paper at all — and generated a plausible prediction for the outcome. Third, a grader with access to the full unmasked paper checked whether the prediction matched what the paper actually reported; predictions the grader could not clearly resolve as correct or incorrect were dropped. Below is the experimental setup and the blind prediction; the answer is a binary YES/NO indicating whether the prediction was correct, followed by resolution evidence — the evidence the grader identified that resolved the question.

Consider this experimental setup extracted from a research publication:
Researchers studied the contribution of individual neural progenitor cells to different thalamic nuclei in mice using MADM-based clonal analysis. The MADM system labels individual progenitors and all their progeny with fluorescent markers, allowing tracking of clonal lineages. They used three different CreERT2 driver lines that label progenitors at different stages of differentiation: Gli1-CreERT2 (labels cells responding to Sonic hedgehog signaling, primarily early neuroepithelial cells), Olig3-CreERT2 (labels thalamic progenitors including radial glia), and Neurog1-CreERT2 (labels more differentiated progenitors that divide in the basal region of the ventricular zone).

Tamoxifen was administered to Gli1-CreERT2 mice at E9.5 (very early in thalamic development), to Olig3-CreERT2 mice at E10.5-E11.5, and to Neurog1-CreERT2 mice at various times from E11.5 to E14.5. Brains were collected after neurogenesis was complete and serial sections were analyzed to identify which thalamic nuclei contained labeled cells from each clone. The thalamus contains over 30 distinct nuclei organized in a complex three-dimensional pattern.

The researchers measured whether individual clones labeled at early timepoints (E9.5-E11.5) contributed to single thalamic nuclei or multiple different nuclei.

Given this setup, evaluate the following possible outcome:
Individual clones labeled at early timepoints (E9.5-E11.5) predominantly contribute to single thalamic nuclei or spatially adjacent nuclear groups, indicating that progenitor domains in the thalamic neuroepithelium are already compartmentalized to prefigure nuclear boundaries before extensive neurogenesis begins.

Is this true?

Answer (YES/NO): NO